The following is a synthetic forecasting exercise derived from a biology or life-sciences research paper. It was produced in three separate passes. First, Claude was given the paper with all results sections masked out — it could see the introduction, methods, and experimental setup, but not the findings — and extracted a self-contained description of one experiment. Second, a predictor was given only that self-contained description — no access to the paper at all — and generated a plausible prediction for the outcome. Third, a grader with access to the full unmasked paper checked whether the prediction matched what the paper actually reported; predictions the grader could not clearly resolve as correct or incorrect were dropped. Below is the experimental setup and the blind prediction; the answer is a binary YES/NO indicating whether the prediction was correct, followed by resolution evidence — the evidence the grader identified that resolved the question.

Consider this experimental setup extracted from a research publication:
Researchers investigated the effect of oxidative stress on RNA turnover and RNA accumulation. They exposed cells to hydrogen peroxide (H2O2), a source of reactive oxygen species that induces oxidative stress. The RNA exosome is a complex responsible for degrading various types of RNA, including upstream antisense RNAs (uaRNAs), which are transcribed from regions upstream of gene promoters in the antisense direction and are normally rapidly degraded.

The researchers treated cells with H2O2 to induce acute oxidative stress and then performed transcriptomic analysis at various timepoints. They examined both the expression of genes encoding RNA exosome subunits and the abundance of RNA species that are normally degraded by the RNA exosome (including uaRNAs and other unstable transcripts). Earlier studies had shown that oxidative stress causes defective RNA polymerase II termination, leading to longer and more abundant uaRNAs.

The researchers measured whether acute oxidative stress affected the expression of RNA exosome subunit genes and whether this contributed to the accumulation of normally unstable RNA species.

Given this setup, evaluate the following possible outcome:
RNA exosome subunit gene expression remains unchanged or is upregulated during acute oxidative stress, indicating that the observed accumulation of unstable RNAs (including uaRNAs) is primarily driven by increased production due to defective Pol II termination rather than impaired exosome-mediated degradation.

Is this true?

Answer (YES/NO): NO